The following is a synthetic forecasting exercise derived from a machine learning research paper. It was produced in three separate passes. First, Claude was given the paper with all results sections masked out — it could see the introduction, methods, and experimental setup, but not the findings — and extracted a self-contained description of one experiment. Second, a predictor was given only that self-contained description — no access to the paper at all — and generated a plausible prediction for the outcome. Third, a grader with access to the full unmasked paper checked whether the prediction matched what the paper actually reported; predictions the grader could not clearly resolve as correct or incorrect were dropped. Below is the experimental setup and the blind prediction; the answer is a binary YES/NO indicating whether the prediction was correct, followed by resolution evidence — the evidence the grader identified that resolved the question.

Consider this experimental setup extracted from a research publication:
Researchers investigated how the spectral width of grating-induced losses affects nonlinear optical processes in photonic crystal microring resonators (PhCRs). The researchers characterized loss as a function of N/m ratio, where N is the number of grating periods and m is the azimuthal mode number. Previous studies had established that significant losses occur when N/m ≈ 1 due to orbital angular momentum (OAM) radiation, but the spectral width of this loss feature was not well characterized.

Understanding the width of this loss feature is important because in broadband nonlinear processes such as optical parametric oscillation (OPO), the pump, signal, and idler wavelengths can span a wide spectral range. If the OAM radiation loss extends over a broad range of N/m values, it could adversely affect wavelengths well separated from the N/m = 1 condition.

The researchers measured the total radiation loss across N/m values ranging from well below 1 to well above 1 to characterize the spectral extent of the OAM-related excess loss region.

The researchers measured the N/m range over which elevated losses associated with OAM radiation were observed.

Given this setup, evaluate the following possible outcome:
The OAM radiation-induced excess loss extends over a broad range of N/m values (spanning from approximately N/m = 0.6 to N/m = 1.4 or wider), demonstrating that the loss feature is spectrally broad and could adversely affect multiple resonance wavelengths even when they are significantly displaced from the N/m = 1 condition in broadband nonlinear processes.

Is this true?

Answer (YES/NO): NO